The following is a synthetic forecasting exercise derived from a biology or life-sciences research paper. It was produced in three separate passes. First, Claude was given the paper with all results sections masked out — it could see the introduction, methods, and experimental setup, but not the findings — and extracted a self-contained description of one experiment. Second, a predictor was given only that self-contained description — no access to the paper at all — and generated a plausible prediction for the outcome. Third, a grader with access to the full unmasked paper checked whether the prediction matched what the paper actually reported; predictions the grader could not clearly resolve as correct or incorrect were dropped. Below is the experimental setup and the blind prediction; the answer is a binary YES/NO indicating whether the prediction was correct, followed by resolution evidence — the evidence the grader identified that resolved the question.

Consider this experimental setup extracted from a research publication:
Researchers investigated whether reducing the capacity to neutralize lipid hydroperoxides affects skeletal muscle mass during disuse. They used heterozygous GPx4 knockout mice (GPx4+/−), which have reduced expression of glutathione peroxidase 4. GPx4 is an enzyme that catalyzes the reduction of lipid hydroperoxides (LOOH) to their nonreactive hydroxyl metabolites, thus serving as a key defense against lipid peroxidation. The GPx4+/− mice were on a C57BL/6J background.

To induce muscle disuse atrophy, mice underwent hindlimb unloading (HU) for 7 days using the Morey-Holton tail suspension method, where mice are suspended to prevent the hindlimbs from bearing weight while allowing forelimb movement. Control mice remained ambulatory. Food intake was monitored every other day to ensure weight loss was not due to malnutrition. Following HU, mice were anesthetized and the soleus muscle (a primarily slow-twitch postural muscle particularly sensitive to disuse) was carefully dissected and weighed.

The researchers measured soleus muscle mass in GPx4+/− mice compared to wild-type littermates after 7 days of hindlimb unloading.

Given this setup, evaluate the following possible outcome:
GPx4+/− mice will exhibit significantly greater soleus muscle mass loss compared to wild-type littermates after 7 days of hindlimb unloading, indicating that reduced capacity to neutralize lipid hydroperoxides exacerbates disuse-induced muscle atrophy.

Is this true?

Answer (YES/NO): YES